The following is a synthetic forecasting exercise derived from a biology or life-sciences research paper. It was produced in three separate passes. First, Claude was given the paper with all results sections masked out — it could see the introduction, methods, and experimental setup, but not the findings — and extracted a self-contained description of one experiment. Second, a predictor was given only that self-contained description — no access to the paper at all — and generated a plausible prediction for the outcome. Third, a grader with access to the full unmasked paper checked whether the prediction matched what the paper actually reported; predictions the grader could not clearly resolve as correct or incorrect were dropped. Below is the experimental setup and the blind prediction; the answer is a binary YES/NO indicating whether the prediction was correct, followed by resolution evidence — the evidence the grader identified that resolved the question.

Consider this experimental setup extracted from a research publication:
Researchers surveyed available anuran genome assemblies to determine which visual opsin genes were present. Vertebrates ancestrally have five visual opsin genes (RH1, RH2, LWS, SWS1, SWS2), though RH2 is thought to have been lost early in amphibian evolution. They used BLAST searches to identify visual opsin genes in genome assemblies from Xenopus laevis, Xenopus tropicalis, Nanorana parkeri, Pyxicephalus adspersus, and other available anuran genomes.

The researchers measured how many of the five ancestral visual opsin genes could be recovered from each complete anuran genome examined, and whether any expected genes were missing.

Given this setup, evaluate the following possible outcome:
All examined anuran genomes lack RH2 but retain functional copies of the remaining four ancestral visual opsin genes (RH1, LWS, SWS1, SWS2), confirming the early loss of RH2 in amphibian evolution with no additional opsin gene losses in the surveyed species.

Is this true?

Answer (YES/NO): YES